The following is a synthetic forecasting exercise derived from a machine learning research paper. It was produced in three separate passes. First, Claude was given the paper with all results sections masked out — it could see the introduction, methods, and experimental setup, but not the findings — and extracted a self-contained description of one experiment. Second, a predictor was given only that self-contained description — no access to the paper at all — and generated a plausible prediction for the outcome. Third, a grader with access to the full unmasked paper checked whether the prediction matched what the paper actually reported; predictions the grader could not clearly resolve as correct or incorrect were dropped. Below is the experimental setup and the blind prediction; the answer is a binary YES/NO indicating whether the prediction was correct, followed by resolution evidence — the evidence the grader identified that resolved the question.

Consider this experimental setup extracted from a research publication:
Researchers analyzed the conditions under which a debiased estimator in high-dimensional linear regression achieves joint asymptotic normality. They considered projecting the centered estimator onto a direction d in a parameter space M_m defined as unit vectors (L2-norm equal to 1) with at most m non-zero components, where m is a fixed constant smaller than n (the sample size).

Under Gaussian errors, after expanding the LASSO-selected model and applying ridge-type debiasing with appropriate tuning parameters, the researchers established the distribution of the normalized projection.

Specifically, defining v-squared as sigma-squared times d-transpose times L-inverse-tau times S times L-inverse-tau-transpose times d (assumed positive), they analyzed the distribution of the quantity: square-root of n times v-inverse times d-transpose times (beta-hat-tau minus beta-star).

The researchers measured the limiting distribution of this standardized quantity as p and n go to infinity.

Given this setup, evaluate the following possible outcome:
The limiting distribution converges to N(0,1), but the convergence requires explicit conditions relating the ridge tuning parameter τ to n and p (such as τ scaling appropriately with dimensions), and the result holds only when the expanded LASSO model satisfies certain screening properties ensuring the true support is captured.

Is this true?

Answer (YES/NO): NO